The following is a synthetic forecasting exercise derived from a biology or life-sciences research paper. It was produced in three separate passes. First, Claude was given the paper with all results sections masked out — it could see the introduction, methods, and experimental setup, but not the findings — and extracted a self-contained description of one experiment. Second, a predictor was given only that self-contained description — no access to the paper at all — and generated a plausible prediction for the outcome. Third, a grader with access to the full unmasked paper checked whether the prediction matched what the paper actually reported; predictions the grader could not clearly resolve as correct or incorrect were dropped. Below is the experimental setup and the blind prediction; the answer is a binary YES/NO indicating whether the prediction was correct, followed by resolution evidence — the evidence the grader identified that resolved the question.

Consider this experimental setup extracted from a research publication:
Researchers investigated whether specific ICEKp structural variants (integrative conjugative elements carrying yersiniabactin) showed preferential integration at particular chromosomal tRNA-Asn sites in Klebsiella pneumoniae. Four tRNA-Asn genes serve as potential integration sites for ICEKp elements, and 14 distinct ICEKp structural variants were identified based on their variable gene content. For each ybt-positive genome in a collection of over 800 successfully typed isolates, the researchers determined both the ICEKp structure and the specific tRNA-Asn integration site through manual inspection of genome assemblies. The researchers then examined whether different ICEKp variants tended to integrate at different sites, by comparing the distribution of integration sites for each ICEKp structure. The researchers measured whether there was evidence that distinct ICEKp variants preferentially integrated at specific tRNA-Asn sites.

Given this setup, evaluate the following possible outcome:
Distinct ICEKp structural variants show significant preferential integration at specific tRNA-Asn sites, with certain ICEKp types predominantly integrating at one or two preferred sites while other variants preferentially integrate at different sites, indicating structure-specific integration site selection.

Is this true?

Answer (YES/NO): NO